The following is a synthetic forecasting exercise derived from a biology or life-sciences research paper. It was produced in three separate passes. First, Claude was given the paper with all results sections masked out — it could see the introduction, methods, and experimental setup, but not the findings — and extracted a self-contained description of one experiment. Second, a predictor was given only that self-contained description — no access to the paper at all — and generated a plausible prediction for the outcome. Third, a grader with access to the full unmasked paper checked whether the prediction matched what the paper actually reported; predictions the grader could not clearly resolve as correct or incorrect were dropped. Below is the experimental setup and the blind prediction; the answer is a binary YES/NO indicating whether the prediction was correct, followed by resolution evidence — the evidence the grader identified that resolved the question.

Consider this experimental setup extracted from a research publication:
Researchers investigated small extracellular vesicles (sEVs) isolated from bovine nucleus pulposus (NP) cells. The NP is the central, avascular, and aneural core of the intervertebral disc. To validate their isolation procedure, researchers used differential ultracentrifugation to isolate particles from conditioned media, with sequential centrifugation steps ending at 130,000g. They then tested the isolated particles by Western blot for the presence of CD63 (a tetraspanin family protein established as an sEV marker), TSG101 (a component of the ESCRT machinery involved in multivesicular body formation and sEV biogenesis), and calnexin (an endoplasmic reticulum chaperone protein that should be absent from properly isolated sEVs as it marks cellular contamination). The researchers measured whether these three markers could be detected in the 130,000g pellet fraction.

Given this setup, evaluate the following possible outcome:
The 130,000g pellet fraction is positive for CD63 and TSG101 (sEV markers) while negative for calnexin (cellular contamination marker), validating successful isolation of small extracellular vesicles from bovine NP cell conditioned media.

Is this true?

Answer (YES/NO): YES